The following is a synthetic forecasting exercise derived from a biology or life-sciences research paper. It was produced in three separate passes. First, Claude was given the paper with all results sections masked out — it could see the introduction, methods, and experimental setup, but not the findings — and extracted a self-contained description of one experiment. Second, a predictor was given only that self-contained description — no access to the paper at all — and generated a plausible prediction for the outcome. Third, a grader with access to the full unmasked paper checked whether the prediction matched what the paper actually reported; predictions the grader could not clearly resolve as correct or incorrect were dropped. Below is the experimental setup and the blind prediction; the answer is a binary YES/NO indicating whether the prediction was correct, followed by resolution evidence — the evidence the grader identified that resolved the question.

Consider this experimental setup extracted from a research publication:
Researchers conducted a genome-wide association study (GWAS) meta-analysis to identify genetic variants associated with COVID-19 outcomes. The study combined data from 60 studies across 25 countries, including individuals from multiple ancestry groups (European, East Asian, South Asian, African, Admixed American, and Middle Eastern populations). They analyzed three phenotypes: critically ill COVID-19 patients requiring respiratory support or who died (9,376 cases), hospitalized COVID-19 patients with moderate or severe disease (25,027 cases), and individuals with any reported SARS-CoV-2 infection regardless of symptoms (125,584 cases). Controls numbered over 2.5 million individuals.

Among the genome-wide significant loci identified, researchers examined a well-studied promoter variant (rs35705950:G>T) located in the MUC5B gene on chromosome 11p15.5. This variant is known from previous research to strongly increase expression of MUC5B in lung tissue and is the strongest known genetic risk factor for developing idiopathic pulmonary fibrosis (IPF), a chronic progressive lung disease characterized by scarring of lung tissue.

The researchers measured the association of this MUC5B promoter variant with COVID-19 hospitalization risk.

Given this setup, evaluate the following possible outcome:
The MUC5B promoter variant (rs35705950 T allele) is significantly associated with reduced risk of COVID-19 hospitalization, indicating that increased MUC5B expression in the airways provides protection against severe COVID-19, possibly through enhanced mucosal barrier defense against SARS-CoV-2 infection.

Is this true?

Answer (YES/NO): YES